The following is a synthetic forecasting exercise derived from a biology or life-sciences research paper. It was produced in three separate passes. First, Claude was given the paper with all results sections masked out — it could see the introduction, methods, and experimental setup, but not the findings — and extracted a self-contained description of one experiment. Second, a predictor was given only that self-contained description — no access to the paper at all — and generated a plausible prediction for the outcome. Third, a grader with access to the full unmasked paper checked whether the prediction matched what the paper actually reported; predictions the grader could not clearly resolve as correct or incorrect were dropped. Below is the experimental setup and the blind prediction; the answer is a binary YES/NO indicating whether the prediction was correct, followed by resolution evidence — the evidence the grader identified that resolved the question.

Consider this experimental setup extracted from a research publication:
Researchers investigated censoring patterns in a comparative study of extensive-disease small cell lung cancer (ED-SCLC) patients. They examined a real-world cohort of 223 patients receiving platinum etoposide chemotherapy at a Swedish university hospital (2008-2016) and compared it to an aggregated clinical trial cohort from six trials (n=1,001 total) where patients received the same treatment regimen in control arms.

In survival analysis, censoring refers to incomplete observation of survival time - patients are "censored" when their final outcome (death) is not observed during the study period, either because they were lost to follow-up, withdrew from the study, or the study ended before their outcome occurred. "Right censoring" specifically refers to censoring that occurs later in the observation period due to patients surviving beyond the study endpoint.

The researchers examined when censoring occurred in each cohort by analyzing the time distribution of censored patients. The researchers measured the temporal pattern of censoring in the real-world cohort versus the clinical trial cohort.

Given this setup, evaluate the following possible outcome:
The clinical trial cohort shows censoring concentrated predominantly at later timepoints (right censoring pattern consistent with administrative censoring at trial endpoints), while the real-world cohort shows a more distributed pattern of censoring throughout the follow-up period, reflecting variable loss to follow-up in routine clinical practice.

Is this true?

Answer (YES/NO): NO